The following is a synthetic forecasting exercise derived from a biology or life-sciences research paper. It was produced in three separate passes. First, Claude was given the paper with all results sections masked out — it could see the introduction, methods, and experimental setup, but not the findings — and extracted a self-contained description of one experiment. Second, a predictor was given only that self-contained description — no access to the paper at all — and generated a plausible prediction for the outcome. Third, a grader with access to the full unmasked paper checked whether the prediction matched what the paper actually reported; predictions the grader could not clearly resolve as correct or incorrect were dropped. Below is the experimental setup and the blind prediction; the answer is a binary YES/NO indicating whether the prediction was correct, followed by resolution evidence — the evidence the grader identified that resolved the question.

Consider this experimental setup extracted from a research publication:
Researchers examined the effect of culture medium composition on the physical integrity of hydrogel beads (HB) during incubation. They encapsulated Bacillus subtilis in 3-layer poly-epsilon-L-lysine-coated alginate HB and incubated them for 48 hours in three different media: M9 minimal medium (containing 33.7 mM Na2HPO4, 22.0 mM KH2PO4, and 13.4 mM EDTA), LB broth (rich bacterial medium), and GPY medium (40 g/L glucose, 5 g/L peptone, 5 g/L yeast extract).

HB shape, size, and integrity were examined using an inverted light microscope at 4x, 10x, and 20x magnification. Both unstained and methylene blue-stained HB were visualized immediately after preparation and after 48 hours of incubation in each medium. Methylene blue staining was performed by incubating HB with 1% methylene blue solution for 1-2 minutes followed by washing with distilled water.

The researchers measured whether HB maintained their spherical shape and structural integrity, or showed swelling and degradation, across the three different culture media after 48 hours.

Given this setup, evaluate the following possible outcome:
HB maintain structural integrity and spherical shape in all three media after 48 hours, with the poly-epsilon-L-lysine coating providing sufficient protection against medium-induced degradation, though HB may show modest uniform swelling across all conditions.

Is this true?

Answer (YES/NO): NO